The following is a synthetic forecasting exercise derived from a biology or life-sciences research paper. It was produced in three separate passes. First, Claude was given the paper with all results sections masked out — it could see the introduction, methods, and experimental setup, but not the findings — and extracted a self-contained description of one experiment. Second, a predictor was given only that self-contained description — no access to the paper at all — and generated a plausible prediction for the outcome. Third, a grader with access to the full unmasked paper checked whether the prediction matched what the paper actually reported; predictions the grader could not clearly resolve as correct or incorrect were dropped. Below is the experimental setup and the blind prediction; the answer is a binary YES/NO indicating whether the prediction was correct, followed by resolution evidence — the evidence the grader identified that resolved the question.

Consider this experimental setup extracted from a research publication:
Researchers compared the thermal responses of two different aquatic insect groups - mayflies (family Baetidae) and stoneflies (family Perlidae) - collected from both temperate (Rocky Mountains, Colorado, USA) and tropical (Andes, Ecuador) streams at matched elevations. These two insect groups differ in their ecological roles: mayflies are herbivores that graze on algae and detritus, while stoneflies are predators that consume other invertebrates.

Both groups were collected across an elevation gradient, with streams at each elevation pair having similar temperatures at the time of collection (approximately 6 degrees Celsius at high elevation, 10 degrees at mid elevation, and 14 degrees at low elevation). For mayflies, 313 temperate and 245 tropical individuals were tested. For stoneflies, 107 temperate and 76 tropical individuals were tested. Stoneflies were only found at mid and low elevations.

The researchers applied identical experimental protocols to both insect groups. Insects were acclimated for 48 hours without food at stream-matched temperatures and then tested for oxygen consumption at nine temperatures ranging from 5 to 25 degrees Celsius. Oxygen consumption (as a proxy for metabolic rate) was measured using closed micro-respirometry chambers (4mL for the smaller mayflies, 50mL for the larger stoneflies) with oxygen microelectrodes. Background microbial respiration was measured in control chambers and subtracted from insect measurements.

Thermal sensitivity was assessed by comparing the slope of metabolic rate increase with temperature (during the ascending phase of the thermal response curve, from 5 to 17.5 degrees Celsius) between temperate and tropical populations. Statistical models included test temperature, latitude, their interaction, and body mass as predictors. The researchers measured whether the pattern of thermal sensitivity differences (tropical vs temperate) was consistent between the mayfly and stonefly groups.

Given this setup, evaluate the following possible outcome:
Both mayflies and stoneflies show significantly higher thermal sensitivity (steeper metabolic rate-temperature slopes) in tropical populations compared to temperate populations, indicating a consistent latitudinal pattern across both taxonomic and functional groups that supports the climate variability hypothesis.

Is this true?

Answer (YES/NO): NO